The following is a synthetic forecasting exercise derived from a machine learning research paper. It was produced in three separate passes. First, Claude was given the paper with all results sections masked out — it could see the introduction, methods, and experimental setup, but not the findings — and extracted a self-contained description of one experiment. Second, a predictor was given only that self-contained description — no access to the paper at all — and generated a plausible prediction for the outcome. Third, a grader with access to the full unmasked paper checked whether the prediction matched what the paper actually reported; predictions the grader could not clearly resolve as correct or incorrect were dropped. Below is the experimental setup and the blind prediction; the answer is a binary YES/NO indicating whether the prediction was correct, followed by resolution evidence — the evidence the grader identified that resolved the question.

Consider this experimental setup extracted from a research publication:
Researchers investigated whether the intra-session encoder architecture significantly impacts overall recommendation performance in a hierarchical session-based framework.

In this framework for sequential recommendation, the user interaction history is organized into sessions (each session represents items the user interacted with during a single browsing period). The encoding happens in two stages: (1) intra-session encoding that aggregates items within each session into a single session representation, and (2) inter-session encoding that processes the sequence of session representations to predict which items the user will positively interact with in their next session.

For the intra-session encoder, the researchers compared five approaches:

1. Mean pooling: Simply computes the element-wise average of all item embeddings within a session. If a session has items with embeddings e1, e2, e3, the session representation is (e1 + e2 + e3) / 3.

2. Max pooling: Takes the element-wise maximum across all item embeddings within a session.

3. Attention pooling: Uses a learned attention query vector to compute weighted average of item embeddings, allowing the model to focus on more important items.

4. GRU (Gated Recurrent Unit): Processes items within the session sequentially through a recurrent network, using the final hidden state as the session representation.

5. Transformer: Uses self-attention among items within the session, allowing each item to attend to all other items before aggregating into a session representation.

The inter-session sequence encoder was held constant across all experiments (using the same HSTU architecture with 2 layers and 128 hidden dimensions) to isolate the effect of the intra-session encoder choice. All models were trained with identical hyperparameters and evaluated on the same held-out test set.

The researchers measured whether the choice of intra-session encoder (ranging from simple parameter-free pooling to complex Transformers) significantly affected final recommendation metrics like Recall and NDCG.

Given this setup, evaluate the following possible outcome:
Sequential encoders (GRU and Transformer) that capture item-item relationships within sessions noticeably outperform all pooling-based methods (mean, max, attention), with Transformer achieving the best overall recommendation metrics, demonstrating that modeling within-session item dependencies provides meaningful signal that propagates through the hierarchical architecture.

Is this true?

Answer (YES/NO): NO